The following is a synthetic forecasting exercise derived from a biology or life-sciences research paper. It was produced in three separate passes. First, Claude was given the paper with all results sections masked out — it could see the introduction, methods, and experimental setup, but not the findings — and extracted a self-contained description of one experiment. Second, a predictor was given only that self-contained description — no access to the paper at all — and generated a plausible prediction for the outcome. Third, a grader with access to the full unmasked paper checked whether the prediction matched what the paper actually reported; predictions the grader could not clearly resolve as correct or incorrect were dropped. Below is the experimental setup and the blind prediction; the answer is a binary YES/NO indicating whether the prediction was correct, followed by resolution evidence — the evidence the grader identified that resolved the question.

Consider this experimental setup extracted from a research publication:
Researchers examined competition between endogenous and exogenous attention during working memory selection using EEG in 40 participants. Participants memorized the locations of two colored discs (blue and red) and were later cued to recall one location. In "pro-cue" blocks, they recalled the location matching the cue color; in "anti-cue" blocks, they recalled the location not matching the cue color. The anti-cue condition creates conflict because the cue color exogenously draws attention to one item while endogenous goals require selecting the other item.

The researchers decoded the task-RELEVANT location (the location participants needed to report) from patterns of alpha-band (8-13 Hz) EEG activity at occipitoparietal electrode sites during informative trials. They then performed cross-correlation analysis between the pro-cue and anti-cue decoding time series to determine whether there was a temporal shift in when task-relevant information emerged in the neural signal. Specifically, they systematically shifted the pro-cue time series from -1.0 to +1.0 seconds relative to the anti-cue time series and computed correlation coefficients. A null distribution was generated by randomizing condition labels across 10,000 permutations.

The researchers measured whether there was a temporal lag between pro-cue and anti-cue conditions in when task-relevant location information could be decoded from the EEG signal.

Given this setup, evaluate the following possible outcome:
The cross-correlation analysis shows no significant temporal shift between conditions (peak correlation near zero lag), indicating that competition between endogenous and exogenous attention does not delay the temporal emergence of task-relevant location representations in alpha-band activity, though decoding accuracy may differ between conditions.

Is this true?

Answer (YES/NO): NO